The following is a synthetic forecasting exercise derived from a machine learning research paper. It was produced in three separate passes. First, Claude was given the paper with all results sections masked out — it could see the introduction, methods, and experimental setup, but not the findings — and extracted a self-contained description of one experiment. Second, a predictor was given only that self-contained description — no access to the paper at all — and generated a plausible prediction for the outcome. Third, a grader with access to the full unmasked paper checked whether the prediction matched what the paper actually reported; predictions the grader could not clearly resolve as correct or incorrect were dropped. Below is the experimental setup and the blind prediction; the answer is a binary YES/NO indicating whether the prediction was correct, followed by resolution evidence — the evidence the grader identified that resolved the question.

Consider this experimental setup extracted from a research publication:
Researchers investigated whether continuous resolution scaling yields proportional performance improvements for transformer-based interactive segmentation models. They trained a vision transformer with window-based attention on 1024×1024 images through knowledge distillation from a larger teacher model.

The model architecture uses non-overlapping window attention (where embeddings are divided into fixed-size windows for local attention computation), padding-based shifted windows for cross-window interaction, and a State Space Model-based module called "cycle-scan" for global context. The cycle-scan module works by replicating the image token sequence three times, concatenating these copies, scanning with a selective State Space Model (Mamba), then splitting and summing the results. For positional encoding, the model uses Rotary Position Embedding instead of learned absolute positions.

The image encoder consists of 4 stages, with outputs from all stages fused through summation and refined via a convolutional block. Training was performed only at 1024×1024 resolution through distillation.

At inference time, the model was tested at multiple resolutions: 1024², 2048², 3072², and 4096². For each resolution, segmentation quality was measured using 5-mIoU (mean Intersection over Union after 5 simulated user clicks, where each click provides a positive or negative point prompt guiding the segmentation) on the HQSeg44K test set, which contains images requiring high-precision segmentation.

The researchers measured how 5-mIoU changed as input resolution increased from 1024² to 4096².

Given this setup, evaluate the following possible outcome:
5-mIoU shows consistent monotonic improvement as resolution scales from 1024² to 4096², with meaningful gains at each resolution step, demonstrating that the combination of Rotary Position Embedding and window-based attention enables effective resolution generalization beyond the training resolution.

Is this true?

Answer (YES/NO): NO